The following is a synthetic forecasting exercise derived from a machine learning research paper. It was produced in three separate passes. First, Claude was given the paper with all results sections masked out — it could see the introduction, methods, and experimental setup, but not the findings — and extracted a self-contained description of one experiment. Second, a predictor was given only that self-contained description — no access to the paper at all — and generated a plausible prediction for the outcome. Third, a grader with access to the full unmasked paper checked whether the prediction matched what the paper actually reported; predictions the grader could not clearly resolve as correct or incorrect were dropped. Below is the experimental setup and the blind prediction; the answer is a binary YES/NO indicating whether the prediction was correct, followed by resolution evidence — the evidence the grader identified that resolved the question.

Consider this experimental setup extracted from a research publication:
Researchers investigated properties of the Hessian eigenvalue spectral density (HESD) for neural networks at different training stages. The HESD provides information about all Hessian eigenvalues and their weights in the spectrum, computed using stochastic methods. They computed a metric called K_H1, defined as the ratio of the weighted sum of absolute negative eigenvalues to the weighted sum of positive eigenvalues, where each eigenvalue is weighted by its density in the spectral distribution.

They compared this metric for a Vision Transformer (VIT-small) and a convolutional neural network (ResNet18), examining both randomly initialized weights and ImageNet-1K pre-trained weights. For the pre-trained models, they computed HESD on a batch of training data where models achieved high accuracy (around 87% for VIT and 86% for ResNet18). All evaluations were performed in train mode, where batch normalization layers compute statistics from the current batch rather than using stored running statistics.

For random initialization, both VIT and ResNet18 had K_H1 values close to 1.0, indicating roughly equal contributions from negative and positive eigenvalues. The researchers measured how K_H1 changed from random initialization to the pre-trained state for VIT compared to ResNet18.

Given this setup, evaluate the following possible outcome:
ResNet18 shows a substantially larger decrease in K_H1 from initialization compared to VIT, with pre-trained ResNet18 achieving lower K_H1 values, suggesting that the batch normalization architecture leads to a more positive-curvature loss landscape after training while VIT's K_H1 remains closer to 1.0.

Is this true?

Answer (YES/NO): NO